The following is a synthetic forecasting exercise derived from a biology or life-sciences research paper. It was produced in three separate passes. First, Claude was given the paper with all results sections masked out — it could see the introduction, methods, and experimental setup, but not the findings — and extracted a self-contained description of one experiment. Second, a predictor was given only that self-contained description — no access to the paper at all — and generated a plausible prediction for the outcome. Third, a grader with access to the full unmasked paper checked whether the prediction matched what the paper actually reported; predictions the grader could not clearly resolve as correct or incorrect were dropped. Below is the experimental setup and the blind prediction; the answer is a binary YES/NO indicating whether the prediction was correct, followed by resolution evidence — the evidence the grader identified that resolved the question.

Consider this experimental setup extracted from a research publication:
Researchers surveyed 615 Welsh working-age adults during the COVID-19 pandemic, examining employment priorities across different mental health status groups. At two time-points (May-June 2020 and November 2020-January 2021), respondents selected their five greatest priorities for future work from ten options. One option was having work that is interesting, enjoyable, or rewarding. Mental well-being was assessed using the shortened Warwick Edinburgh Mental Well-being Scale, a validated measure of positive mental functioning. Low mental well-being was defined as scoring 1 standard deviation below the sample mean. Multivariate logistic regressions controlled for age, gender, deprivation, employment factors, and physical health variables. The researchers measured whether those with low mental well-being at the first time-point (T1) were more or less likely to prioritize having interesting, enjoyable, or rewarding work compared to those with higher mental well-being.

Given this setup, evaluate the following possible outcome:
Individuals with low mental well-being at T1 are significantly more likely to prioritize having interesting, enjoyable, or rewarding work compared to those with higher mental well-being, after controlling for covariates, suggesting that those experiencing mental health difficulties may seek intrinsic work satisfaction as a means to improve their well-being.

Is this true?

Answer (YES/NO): NO